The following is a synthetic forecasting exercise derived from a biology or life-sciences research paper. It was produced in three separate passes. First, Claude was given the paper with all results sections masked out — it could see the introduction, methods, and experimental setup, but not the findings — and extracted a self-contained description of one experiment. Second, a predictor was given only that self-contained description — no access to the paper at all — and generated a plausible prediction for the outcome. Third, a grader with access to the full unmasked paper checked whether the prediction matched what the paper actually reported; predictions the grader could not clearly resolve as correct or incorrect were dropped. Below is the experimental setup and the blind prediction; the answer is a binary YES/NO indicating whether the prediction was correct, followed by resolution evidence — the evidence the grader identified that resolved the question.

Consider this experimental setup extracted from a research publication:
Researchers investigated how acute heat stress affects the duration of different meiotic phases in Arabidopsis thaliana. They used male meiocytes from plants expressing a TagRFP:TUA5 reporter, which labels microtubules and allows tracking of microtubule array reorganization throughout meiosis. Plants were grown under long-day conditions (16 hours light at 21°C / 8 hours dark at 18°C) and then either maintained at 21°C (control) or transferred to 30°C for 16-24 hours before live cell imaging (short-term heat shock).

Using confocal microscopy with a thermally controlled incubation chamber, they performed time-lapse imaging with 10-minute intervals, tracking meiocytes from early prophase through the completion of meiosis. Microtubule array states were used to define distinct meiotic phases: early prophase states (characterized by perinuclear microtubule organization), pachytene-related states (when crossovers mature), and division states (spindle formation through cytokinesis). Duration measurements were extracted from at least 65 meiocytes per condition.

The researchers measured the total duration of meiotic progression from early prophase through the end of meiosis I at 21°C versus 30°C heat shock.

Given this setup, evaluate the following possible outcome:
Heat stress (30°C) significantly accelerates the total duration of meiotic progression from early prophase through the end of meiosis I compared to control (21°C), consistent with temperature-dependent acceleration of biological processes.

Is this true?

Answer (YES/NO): YES